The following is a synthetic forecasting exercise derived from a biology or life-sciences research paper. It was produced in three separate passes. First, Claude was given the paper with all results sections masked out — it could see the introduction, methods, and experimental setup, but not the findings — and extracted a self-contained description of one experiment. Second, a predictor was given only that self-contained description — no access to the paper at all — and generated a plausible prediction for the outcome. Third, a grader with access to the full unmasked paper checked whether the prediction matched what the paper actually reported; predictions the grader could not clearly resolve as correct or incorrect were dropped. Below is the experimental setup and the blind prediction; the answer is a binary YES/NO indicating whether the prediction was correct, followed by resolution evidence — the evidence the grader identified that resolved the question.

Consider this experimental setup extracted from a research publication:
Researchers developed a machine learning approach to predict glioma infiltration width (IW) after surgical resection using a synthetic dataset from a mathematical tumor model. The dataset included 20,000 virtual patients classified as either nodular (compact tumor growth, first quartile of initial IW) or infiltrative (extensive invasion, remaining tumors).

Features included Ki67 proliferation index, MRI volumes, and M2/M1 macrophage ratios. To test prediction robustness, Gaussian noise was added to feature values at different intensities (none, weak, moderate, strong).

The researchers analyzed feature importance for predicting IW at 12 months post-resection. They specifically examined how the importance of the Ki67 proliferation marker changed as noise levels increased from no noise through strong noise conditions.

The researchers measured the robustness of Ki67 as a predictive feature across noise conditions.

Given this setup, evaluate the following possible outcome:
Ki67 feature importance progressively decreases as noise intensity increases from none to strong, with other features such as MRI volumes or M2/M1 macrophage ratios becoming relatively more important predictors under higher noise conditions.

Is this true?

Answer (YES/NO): YES